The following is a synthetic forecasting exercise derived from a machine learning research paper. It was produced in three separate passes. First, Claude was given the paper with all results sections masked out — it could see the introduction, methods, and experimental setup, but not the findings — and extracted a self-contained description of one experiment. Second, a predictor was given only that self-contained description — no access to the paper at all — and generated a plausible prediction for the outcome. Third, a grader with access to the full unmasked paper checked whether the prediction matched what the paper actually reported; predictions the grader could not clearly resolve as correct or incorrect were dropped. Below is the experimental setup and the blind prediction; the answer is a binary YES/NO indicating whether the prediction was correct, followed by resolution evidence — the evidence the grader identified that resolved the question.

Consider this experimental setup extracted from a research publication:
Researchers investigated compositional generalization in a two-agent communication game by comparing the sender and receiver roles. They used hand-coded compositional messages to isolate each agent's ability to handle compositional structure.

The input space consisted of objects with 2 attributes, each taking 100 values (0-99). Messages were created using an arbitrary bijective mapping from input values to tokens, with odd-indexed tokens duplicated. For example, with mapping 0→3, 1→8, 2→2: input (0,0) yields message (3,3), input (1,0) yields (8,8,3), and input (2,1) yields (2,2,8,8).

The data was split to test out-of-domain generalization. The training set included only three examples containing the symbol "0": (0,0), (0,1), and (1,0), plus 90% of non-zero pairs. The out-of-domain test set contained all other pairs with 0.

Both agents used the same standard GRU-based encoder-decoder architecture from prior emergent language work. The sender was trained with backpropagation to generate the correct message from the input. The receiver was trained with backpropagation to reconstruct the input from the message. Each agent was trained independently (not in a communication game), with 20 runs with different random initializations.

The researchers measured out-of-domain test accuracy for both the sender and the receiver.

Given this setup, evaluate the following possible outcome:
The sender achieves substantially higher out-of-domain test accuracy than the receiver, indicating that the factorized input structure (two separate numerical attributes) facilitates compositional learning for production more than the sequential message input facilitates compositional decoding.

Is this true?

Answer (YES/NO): YES